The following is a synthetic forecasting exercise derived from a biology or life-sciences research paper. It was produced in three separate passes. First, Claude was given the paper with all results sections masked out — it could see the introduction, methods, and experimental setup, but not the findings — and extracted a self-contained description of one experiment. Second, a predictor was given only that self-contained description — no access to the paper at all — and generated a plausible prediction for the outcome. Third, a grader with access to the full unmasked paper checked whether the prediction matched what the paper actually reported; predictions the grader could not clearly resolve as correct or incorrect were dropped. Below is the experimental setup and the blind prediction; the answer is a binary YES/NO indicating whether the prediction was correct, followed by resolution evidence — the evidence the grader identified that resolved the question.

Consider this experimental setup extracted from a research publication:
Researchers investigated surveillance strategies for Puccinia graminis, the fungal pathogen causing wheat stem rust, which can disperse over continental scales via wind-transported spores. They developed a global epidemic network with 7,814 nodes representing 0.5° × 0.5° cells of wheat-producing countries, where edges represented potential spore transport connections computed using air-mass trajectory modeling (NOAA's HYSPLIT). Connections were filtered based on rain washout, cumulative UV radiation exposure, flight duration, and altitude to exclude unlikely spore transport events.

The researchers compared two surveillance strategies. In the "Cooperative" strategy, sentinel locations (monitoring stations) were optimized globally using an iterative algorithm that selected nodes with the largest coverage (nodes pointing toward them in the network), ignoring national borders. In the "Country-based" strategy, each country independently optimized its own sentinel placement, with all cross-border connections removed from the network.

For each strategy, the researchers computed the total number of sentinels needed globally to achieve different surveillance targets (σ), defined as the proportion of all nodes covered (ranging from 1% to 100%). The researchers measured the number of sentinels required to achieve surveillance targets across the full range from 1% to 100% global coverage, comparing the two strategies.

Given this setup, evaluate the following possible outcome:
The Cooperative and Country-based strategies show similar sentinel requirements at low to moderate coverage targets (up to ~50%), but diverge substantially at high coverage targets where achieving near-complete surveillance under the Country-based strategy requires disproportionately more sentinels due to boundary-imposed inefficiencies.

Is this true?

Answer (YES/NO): NO